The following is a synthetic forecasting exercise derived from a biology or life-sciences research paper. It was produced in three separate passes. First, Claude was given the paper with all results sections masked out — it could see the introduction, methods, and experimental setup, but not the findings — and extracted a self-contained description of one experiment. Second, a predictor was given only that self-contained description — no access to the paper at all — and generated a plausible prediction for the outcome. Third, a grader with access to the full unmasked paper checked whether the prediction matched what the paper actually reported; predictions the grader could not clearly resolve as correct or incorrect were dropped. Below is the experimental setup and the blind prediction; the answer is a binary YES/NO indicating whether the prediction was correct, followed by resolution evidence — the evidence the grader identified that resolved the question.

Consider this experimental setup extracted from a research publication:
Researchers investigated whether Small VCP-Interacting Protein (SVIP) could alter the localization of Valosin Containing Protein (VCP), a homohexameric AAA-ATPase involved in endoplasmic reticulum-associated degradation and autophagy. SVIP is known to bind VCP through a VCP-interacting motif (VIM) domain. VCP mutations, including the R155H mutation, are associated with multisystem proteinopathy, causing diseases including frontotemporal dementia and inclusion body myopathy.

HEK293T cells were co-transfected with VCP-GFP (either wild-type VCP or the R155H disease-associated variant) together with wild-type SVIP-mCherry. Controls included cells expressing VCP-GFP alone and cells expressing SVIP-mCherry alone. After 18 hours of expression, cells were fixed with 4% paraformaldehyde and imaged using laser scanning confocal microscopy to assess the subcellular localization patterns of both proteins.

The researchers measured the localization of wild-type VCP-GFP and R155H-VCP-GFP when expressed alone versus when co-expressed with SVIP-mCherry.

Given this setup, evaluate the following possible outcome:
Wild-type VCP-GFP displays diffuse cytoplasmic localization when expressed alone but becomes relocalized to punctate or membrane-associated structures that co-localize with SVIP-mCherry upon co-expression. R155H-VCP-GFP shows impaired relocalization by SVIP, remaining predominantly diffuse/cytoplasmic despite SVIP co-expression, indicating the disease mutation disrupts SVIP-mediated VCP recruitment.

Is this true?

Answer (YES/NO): NO